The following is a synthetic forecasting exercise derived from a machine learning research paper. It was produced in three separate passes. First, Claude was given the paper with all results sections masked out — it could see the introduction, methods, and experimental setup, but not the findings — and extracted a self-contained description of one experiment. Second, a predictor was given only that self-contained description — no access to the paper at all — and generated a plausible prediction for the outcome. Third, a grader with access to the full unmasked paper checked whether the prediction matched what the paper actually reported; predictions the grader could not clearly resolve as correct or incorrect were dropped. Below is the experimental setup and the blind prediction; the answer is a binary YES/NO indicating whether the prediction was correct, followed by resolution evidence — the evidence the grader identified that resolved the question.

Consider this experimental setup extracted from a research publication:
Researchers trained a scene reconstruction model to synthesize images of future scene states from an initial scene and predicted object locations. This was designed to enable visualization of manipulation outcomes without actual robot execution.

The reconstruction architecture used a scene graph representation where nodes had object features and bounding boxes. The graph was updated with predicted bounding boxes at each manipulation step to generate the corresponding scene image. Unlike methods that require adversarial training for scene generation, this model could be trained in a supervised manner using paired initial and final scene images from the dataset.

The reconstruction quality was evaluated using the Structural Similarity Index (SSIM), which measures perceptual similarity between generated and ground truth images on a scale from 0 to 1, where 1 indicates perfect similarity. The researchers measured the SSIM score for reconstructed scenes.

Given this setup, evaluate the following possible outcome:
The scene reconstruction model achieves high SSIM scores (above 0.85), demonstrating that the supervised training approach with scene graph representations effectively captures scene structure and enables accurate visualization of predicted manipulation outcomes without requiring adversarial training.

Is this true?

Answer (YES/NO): YES